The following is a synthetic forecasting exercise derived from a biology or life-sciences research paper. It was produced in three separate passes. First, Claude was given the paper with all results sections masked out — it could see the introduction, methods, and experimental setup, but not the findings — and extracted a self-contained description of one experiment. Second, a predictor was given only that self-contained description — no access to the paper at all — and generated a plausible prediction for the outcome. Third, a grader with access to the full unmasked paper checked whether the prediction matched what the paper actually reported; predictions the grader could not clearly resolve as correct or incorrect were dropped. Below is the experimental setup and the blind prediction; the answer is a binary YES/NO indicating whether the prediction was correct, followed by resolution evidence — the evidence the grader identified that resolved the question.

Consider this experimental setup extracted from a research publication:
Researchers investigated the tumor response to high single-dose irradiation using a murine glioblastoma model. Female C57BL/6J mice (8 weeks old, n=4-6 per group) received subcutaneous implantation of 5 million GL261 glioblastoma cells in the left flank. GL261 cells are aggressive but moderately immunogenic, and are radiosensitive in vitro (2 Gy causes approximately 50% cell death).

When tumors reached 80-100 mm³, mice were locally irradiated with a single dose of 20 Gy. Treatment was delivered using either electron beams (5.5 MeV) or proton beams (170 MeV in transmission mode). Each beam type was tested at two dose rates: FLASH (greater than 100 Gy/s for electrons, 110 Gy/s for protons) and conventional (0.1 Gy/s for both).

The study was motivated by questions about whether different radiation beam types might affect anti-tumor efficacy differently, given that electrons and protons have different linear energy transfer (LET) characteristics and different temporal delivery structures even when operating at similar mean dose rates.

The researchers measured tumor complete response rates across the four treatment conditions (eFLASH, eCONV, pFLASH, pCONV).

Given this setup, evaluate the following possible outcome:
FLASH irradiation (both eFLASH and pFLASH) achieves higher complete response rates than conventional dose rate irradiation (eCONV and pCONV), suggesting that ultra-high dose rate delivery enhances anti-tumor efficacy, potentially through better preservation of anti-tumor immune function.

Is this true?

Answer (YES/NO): NO